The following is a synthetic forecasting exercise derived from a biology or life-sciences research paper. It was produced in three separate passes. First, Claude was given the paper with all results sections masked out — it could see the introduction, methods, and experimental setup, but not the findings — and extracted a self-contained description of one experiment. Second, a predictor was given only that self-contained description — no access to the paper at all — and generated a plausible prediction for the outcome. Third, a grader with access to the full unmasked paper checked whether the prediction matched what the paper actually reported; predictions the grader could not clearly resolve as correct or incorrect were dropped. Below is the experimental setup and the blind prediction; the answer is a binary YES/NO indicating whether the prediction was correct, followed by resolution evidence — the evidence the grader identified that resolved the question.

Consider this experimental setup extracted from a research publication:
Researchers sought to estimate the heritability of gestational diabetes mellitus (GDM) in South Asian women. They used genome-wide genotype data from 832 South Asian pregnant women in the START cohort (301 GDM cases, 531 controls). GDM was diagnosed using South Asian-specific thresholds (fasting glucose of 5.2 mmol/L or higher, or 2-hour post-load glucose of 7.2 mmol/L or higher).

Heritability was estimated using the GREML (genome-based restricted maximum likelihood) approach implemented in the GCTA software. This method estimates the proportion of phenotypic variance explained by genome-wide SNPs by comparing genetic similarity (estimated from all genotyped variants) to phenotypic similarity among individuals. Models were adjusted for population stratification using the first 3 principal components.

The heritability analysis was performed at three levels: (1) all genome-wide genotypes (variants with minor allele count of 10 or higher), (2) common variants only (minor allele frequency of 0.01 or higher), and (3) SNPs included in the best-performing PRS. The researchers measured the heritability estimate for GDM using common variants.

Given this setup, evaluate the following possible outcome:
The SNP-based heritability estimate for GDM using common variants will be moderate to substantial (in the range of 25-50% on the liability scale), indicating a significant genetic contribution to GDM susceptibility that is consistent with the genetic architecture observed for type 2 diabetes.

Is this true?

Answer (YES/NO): NO